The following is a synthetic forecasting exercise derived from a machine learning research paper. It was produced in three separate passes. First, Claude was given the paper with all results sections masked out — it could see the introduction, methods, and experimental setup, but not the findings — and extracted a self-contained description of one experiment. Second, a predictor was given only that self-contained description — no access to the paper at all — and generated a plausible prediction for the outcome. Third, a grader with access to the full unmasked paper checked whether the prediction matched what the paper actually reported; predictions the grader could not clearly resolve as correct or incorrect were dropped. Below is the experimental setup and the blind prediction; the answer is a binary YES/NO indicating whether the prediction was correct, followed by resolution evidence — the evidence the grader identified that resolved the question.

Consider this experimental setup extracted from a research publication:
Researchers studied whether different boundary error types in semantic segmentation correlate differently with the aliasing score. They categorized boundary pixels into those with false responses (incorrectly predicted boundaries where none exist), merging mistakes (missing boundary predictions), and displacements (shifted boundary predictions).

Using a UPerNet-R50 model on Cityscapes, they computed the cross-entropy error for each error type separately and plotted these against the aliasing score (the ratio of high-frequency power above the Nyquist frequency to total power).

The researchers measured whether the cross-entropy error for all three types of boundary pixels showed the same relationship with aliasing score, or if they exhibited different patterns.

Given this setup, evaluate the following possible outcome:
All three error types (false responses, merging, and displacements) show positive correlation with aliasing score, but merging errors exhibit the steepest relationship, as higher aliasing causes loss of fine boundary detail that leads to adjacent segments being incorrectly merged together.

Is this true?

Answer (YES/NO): NO